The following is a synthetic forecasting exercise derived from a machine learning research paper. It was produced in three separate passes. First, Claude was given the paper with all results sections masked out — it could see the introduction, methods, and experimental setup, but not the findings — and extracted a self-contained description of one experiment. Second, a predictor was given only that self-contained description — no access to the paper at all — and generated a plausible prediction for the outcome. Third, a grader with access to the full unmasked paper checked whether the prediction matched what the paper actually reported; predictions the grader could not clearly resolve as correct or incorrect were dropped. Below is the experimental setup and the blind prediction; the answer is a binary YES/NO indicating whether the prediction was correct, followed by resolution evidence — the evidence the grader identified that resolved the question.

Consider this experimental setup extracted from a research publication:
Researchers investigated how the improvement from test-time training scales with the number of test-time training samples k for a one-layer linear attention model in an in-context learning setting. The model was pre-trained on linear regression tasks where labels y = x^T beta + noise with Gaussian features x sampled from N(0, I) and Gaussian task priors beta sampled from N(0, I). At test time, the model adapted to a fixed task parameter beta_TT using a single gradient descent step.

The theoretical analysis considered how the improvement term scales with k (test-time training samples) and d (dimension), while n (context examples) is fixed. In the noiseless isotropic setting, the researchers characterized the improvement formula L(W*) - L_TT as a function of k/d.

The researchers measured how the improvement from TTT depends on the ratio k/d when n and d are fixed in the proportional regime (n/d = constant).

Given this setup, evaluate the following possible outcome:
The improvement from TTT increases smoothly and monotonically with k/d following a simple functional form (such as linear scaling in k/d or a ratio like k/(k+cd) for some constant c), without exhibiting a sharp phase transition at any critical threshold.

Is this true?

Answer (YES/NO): YES